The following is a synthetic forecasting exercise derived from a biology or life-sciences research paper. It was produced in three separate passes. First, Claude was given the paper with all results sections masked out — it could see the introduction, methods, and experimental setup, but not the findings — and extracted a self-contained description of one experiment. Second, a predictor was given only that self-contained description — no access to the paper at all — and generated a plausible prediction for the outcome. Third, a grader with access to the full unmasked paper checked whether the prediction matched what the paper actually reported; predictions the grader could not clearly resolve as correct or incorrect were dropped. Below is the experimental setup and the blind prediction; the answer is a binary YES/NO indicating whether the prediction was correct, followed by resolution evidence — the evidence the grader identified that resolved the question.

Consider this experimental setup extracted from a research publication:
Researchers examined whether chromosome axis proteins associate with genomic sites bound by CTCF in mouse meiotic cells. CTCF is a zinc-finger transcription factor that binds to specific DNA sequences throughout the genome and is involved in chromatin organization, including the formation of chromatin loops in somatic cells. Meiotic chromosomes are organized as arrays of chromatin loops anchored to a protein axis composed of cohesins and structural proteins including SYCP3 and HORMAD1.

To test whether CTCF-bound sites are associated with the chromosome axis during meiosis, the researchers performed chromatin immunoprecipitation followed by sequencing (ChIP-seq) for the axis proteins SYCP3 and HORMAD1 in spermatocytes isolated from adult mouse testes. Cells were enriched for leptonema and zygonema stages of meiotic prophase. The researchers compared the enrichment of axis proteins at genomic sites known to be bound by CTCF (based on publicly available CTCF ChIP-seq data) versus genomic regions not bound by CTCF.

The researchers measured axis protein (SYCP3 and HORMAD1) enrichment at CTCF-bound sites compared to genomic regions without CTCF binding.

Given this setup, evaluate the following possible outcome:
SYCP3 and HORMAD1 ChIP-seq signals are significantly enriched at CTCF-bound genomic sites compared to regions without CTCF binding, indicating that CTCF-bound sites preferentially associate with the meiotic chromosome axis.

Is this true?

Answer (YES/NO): NO